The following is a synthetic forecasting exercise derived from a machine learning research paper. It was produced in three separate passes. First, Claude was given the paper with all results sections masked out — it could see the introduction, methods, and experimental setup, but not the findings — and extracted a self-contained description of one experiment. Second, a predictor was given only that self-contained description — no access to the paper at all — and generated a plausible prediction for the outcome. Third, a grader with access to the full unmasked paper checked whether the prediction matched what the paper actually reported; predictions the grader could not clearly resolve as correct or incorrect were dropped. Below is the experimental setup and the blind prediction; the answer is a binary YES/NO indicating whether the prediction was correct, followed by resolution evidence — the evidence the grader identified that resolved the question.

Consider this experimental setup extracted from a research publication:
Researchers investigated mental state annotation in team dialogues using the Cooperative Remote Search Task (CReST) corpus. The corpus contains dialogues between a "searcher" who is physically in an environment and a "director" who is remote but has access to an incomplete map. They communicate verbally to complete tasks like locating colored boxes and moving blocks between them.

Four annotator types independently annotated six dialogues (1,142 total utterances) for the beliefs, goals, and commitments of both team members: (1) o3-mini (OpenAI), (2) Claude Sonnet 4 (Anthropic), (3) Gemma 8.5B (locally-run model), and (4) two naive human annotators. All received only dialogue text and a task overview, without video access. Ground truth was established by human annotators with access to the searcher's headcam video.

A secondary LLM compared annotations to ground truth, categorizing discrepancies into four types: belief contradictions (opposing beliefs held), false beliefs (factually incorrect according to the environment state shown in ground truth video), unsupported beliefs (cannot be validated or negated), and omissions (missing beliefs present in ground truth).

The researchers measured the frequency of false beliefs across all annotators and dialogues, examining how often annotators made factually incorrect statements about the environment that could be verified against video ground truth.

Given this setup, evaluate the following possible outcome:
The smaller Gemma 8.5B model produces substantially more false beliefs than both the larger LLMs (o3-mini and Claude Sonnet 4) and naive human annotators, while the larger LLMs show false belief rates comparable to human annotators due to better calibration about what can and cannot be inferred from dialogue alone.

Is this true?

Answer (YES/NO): NO